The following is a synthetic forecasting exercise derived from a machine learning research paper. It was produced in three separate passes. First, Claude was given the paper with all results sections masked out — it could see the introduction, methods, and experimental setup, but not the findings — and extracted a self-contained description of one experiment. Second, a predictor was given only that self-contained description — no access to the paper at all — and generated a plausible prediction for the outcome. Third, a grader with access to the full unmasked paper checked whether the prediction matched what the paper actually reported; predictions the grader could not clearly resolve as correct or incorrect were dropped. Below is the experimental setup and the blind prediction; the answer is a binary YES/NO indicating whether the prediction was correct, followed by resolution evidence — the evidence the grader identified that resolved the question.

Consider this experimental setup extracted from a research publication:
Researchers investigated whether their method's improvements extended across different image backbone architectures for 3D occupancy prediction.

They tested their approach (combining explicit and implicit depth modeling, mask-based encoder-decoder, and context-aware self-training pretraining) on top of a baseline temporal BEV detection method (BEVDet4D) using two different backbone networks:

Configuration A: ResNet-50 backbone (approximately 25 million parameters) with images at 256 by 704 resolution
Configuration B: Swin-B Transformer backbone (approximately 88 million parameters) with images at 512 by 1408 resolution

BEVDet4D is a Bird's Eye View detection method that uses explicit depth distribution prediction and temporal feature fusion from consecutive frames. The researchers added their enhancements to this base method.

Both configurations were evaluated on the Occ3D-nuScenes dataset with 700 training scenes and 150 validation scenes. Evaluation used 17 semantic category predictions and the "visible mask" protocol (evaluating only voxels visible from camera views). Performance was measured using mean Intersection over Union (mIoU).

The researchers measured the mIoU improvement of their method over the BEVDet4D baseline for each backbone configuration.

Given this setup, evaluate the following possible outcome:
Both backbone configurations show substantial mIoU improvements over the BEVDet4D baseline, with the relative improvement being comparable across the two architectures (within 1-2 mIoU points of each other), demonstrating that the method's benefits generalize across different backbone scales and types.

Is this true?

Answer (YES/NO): NO